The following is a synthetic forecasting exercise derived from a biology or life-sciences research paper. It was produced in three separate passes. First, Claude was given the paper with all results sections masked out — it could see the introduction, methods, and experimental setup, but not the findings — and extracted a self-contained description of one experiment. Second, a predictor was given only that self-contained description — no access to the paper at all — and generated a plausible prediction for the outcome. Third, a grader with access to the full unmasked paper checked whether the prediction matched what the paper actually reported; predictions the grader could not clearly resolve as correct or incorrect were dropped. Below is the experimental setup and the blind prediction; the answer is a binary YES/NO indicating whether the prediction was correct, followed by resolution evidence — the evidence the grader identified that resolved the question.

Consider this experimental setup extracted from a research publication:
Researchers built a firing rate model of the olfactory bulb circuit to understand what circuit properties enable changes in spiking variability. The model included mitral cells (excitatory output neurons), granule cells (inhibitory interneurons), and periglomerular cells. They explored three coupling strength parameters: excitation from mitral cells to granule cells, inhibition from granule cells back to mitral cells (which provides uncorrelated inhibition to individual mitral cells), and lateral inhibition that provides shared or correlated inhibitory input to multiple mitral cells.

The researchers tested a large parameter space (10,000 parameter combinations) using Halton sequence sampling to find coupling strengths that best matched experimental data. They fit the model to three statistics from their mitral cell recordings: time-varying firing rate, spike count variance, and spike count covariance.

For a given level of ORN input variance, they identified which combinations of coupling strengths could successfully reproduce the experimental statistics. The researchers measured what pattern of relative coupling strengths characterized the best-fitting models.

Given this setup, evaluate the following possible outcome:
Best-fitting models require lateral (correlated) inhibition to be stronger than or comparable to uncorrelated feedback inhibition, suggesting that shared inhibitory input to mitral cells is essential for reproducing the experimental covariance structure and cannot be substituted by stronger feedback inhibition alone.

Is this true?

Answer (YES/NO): NO